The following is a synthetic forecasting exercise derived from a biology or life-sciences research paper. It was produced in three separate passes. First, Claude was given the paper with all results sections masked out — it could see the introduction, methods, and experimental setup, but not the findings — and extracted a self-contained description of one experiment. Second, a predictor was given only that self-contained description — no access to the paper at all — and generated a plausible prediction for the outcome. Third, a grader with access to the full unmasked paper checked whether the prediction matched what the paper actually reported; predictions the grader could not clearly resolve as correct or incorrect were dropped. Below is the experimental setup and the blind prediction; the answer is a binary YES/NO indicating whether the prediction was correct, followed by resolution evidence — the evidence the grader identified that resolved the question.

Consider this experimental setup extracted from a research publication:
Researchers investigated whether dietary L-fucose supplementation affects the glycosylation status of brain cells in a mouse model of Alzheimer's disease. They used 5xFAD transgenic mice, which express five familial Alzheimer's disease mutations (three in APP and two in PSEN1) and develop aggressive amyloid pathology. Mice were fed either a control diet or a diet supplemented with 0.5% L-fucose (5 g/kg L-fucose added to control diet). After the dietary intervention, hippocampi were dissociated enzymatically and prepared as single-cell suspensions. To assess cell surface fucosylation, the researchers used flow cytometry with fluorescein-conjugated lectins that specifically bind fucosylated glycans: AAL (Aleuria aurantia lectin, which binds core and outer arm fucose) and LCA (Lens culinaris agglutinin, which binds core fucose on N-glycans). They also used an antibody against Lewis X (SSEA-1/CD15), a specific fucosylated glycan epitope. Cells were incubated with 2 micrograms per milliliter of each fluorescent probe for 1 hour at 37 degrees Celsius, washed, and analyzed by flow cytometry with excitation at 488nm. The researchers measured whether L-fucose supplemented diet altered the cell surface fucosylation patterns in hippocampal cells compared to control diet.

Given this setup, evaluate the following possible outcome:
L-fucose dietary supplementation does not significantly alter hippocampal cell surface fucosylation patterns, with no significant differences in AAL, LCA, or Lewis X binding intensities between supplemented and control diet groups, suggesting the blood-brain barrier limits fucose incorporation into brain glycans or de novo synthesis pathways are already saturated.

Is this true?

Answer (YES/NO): YES